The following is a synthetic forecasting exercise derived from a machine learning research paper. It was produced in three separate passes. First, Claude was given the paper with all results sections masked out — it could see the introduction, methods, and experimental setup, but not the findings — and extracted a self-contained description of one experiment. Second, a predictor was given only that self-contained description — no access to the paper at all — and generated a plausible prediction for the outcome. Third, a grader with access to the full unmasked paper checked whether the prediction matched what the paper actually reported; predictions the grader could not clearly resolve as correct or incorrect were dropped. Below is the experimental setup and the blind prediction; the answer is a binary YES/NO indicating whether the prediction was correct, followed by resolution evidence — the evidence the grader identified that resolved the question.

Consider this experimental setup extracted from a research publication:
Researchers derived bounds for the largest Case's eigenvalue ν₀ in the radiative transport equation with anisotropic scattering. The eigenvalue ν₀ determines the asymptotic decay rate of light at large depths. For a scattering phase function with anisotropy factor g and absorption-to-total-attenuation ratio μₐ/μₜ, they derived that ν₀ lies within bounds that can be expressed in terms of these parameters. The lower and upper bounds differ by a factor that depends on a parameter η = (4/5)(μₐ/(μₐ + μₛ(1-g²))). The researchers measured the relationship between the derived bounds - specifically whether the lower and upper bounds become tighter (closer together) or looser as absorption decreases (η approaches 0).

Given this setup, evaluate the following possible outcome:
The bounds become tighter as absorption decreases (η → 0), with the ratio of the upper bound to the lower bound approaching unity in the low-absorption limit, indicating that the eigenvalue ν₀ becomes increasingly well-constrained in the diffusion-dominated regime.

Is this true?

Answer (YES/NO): YES